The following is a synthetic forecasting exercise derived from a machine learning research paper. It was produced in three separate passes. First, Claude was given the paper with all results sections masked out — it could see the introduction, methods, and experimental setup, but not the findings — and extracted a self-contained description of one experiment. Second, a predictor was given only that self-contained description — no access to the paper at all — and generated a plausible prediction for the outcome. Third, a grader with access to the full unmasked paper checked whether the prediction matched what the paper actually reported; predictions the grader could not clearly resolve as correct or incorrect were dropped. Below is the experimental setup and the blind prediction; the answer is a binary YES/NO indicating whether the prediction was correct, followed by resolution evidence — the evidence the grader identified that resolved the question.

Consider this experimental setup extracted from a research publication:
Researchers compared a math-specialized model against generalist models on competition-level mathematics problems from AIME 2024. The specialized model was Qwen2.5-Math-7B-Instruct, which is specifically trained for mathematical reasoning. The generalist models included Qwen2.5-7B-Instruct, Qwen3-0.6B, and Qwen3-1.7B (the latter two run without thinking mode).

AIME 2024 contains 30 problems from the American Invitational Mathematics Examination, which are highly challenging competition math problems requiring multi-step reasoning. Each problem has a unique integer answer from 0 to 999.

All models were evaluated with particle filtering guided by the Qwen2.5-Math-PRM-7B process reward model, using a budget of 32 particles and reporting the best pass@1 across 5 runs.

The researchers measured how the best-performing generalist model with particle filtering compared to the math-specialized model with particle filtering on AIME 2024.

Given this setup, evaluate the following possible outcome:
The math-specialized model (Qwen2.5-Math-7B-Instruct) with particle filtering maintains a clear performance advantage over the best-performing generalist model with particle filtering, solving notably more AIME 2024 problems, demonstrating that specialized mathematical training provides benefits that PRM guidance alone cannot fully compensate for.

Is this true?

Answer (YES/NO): NO